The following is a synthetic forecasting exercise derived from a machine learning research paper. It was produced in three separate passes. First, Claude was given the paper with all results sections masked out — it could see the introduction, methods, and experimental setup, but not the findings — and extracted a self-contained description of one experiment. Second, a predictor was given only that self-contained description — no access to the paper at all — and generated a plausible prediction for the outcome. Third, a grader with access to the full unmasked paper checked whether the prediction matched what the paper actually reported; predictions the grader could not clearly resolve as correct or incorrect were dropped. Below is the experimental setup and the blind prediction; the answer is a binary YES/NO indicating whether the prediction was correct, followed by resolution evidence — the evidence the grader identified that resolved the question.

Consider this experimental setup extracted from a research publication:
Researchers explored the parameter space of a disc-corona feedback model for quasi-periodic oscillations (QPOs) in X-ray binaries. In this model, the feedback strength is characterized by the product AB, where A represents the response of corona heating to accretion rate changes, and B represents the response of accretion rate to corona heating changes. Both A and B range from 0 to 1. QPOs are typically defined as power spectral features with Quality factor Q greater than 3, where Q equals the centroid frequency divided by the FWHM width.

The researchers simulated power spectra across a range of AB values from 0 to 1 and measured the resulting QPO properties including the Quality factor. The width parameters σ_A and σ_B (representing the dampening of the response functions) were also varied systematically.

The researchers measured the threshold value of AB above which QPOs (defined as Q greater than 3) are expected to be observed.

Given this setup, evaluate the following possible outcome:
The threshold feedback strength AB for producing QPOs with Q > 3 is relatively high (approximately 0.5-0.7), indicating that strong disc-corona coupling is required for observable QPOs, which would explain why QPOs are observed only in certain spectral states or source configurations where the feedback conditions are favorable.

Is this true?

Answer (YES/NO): YES